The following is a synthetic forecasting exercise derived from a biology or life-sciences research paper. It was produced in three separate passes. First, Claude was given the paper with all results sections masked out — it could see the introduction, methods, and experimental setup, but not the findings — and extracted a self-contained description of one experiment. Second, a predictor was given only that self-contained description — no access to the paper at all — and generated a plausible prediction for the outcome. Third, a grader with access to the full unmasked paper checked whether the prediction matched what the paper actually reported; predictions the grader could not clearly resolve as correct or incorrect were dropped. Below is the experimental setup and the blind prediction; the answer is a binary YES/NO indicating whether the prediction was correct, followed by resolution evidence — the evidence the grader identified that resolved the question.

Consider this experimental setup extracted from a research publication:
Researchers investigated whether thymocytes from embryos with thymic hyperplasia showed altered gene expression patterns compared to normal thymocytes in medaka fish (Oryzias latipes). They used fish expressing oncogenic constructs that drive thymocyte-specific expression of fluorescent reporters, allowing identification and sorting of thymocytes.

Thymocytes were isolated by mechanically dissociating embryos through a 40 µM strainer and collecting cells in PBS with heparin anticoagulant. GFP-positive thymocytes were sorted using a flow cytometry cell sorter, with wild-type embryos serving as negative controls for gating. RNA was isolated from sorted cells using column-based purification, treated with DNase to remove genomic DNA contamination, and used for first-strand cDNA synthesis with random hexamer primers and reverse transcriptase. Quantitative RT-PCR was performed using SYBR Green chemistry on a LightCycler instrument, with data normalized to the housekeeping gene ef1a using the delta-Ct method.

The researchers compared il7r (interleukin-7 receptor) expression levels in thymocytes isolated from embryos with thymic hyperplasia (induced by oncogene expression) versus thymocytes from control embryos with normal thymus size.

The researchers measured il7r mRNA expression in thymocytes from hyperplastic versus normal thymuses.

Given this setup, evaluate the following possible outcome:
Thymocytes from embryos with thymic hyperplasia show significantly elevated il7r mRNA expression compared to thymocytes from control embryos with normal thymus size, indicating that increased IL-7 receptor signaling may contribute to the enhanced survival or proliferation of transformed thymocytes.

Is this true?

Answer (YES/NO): NO